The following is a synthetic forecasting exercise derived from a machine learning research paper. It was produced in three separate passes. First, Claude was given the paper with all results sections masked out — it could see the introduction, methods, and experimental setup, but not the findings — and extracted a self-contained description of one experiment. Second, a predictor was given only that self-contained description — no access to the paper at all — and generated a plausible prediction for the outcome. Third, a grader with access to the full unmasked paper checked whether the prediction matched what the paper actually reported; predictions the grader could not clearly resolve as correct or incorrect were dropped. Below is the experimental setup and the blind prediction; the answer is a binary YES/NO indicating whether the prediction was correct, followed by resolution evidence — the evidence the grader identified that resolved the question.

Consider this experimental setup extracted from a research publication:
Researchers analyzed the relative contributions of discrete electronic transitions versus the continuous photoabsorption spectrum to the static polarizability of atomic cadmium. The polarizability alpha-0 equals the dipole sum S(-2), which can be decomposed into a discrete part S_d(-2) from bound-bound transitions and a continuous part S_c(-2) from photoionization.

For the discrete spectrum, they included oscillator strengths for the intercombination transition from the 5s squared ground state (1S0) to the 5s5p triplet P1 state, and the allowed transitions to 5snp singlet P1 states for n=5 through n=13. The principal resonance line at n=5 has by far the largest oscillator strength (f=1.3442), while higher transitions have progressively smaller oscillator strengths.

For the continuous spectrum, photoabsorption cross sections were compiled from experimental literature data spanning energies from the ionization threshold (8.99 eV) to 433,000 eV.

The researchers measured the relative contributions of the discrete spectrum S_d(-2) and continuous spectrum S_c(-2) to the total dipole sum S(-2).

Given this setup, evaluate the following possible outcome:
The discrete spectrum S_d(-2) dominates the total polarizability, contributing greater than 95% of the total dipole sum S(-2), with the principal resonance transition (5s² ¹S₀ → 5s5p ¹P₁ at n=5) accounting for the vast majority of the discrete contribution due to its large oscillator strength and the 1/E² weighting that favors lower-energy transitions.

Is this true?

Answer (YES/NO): NO